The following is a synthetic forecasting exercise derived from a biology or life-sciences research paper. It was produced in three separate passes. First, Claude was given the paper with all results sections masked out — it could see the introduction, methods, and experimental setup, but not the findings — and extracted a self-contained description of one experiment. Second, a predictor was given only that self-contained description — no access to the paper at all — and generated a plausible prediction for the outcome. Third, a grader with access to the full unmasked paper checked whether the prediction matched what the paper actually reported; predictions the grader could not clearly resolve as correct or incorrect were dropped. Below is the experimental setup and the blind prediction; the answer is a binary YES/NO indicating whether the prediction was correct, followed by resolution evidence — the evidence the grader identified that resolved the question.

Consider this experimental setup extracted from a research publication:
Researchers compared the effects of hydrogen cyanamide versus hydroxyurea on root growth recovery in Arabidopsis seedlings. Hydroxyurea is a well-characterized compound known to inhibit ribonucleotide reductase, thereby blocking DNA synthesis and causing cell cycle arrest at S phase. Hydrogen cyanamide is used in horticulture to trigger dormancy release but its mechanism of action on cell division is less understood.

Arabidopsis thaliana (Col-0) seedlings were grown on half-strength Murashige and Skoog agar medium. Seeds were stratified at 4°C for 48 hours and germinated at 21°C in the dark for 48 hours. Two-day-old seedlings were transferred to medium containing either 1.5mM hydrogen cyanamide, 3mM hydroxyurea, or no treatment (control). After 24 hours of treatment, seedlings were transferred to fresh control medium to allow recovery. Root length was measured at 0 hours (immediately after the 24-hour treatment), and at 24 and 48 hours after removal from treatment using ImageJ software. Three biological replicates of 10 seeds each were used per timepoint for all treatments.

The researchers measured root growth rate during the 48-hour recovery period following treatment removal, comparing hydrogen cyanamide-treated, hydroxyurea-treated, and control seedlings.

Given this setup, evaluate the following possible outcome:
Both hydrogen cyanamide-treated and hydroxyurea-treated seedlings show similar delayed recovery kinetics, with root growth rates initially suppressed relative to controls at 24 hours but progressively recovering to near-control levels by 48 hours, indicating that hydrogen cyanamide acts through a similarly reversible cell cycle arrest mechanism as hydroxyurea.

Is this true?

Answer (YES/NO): NO